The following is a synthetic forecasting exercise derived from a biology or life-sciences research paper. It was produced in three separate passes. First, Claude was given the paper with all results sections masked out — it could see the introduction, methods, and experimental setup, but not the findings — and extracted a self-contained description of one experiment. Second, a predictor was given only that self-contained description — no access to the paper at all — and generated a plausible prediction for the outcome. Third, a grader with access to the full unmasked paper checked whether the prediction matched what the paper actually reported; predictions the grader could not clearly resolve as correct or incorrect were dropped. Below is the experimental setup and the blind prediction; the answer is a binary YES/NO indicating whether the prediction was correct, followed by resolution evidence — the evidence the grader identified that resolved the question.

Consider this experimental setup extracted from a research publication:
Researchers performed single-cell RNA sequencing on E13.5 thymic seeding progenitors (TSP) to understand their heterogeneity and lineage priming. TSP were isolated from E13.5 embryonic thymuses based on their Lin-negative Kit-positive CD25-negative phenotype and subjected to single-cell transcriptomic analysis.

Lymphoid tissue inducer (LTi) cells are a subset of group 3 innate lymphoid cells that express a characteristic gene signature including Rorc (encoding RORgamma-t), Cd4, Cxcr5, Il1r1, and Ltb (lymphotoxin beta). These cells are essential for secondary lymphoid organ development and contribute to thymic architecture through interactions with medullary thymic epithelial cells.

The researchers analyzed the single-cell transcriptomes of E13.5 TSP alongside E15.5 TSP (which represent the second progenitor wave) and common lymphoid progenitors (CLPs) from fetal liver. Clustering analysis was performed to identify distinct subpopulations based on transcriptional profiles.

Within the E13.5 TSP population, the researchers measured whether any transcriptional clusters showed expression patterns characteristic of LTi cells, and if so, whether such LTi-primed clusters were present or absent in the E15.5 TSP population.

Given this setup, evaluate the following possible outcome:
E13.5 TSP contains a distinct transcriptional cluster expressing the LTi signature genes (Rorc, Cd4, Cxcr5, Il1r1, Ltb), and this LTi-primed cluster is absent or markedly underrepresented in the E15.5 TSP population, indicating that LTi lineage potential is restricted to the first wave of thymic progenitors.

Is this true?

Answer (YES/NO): YES